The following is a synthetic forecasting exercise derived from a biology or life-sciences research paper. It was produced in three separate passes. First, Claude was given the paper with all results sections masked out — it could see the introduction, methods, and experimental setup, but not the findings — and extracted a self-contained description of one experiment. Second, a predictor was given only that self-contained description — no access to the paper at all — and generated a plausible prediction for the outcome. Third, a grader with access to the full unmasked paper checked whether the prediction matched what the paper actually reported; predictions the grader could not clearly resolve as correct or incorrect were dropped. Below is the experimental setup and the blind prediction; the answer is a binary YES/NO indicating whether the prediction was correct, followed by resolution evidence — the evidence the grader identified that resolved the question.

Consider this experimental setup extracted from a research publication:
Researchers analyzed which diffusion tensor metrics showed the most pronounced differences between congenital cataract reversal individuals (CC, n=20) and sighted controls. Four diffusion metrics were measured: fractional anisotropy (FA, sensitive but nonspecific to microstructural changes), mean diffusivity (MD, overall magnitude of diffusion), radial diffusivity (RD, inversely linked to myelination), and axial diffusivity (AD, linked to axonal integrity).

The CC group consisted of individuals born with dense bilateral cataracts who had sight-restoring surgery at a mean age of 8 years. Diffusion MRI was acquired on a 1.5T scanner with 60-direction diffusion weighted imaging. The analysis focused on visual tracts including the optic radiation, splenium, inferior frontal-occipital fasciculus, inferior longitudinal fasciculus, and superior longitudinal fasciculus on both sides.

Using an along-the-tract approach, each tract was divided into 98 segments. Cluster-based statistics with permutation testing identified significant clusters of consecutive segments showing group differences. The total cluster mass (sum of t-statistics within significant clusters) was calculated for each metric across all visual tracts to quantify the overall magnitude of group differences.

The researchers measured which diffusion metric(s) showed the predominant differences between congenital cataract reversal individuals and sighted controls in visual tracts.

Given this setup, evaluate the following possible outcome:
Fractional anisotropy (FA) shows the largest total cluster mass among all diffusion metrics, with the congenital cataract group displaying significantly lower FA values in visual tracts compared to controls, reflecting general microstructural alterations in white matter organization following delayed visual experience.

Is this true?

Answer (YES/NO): NO